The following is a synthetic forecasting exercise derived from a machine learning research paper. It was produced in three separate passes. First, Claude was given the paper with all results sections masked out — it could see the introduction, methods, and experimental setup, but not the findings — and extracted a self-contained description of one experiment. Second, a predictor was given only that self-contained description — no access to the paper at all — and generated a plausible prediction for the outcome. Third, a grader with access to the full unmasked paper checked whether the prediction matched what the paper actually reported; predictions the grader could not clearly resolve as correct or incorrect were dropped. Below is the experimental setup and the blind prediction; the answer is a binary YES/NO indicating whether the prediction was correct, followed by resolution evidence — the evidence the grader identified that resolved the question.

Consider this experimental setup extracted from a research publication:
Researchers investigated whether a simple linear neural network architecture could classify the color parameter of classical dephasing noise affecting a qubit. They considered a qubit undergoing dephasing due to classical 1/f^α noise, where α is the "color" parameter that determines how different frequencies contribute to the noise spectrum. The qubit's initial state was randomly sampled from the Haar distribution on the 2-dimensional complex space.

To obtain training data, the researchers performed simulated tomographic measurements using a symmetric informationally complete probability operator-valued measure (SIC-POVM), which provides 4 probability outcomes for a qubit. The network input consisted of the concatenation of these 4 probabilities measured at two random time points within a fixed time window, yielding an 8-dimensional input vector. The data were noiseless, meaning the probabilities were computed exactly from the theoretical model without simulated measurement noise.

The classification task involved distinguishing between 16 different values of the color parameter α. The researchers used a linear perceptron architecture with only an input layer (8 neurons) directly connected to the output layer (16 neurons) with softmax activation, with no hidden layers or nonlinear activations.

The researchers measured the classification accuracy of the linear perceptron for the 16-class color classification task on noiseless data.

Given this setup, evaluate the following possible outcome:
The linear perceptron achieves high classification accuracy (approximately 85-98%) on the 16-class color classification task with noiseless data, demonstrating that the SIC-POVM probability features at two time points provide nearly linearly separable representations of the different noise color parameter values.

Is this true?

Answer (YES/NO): NO